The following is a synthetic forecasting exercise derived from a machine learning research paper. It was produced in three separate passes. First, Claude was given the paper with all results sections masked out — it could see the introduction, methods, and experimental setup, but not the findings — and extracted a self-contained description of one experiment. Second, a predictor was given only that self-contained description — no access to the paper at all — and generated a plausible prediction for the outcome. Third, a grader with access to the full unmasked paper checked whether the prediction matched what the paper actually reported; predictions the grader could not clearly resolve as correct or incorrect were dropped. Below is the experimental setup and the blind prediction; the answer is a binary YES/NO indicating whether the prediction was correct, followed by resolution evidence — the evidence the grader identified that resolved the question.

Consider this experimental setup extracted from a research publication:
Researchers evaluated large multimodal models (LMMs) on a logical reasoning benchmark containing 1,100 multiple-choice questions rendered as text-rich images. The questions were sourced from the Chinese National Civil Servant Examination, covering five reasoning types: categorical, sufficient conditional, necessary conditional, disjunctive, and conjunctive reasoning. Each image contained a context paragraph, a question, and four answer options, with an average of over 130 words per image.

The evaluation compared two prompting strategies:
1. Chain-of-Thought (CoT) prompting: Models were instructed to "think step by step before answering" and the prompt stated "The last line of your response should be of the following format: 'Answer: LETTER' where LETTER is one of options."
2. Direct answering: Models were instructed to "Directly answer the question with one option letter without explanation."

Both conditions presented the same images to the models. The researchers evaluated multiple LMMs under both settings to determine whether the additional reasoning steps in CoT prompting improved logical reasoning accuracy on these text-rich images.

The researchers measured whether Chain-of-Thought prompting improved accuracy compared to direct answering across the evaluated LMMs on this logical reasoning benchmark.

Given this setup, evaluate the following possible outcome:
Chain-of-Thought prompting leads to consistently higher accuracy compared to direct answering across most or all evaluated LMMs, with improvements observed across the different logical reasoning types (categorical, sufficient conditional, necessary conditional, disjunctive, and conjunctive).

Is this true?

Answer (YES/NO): NO